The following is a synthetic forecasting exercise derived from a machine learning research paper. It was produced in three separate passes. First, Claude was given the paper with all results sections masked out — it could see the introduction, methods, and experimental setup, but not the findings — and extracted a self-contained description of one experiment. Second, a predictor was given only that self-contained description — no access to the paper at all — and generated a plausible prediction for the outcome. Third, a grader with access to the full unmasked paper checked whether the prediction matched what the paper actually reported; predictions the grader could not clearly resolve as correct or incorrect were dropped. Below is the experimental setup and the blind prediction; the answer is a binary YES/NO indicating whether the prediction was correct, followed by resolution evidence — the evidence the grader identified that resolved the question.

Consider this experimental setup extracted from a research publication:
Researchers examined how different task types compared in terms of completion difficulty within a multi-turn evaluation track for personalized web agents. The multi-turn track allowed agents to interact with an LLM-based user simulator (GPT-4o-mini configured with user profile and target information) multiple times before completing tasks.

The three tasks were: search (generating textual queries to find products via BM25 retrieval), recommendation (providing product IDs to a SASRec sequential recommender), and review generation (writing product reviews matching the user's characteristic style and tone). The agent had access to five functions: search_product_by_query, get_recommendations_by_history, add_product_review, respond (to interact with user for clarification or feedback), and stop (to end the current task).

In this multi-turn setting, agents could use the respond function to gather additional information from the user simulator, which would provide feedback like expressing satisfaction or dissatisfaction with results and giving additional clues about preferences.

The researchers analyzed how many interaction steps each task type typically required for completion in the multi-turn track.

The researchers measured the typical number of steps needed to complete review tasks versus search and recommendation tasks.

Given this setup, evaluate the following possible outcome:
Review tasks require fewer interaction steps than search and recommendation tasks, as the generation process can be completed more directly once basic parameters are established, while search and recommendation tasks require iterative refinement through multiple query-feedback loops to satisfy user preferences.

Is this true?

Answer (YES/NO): YES